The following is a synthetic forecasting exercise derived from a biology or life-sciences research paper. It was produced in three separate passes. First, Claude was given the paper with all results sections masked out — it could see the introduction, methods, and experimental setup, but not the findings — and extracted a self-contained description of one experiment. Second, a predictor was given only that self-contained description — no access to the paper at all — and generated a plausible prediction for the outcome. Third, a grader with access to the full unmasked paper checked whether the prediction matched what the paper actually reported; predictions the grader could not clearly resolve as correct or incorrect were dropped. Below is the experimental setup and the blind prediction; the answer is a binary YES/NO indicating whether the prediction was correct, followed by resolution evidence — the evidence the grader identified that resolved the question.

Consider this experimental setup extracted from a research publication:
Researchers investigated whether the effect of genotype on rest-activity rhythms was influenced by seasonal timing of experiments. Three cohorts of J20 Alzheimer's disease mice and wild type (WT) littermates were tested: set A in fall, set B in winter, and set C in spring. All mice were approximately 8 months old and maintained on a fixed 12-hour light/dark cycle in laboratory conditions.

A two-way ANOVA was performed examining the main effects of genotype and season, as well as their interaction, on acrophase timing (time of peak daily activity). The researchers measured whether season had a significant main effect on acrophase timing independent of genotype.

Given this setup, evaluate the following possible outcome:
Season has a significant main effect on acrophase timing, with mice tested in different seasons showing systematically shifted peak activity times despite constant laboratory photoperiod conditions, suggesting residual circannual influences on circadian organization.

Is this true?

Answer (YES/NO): NO